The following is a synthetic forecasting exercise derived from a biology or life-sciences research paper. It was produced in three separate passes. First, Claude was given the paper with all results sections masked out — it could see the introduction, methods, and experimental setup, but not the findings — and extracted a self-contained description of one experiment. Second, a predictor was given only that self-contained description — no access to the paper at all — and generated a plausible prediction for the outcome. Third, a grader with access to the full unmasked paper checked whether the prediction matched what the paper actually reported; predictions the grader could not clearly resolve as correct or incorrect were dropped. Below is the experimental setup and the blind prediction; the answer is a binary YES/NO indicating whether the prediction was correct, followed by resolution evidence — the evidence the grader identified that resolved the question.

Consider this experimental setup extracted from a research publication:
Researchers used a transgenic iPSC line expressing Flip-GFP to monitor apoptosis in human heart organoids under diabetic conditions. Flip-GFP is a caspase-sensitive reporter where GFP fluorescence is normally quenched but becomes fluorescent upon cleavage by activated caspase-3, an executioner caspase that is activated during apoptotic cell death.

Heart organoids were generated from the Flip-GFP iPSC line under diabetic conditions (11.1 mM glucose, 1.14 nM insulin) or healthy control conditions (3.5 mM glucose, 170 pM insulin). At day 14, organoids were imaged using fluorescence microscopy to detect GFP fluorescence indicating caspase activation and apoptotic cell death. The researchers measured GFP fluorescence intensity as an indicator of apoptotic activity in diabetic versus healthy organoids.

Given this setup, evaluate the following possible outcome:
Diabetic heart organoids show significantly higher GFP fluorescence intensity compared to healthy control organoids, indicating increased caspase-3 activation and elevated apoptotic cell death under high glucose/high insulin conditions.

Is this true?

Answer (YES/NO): NO